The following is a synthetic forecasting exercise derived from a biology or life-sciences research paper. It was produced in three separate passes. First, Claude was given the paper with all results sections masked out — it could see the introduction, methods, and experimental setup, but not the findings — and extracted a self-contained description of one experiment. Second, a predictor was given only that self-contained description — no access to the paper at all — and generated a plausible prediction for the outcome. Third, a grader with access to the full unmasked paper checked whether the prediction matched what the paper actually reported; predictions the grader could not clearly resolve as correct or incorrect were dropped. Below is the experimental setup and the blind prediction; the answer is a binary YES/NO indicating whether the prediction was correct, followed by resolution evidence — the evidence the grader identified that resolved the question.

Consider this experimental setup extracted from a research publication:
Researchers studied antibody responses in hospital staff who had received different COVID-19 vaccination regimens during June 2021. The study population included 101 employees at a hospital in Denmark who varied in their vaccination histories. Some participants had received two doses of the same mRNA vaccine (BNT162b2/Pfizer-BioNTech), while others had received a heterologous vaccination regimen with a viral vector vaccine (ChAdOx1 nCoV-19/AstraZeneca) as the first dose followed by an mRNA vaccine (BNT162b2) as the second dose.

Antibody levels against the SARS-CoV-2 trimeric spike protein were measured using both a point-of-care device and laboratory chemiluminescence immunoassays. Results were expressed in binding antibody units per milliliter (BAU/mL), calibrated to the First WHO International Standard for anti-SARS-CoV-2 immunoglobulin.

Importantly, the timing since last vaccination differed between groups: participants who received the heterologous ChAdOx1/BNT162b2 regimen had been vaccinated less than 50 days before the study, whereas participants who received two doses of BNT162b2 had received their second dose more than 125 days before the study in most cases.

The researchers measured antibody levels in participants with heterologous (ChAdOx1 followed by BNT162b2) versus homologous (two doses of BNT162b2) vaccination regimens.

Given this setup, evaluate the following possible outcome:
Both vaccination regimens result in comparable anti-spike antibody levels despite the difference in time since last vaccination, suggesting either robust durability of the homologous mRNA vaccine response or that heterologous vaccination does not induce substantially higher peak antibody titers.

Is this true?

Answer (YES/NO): NO